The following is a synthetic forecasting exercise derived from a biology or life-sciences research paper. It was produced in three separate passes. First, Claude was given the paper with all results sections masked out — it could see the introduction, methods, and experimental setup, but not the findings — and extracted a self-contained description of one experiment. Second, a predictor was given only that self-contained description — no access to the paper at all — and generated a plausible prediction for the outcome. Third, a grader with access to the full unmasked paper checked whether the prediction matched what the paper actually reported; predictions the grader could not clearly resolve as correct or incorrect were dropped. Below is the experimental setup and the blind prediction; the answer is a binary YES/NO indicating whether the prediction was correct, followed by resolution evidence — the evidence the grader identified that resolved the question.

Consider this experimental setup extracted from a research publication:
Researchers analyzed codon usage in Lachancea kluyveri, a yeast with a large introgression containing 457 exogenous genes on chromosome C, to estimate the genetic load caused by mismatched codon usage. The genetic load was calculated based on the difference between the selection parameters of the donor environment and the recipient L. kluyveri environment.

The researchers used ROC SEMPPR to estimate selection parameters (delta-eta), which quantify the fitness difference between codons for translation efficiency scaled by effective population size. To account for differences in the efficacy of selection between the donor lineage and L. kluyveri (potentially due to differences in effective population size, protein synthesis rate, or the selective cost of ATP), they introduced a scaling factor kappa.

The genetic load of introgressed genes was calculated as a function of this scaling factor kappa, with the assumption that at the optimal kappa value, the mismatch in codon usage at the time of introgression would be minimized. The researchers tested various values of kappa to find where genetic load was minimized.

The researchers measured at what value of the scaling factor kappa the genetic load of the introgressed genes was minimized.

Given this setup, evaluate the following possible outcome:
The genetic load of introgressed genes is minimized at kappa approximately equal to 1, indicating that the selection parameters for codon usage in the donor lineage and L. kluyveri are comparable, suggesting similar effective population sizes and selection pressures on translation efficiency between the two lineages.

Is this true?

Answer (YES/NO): NO